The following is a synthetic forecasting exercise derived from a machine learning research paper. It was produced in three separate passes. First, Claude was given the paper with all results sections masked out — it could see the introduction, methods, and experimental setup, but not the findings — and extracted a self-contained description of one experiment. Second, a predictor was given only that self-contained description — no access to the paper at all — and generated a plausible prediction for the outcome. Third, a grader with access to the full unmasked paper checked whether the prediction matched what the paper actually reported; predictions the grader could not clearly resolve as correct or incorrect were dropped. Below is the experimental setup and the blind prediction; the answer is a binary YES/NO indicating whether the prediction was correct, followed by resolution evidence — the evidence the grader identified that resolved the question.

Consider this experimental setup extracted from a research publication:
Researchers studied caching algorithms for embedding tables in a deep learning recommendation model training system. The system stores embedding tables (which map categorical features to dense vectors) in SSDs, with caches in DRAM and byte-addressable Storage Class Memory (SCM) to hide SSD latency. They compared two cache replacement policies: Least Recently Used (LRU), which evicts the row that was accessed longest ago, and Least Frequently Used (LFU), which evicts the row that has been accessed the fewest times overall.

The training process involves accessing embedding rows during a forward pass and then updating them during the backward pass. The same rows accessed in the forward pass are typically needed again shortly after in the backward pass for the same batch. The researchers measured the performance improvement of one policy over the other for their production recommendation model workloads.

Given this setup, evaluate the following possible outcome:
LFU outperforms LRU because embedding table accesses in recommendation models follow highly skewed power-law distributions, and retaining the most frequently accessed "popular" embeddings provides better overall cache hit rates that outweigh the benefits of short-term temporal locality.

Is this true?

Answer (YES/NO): NO